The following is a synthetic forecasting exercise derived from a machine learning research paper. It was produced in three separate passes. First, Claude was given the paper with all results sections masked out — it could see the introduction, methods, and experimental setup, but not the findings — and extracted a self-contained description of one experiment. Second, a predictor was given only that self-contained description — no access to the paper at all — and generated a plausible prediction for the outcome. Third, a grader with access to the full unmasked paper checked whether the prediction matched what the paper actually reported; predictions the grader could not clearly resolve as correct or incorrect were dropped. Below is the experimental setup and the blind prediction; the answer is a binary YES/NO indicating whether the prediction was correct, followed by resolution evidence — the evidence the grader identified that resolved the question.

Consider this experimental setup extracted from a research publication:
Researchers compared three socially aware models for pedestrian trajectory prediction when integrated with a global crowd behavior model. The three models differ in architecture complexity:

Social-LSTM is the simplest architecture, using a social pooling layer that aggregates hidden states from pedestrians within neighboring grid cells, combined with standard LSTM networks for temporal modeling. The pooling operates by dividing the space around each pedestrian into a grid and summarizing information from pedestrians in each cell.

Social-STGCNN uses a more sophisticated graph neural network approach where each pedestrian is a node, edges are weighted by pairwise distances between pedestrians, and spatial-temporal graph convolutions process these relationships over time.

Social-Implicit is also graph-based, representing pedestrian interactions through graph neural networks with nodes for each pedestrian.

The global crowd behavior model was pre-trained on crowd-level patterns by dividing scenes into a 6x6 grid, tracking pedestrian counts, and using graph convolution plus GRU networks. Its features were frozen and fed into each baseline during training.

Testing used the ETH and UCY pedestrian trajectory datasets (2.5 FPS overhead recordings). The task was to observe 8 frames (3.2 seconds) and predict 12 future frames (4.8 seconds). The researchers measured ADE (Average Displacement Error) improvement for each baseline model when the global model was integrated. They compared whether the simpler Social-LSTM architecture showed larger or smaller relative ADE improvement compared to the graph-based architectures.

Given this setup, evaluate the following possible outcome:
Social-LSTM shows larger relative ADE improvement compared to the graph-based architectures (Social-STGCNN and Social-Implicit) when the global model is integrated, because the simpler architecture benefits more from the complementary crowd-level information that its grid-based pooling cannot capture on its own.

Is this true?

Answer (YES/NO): NO